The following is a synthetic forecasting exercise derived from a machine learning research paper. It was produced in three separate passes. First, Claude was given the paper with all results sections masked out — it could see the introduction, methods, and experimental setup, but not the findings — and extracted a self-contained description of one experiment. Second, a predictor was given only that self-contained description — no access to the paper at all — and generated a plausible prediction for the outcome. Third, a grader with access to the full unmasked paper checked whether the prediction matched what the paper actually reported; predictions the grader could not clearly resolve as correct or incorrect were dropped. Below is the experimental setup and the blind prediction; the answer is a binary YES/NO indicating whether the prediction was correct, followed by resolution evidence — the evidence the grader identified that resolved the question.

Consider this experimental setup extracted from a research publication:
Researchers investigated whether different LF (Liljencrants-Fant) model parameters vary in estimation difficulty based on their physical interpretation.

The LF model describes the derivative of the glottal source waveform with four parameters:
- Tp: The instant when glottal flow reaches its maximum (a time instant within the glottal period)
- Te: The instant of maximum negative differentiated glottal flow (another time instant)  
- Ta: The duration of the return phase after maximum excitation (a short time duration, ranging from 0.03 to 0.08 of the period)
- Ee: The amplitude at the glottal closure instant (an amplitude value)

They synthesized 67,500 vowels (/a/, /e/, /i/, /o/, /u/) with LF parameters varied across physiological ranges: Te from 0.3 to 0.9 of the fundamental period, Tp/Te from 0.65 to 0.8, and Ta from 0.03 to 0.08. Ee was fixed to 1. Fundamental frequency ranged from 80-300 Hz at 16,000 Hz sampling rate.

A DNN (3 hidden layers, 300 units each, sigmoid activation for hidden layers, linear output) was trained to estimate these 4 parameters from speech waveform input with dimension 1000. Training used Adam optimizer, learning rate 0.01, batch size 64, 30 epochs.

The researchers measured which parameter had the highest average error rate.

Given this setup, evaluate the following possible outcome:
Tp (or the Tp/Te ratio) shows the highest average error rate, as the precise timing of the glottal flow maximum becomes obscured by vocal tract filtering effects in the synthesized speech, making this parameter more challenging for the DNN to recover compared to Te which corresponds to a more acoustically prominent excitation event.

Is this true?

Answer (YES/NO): NO